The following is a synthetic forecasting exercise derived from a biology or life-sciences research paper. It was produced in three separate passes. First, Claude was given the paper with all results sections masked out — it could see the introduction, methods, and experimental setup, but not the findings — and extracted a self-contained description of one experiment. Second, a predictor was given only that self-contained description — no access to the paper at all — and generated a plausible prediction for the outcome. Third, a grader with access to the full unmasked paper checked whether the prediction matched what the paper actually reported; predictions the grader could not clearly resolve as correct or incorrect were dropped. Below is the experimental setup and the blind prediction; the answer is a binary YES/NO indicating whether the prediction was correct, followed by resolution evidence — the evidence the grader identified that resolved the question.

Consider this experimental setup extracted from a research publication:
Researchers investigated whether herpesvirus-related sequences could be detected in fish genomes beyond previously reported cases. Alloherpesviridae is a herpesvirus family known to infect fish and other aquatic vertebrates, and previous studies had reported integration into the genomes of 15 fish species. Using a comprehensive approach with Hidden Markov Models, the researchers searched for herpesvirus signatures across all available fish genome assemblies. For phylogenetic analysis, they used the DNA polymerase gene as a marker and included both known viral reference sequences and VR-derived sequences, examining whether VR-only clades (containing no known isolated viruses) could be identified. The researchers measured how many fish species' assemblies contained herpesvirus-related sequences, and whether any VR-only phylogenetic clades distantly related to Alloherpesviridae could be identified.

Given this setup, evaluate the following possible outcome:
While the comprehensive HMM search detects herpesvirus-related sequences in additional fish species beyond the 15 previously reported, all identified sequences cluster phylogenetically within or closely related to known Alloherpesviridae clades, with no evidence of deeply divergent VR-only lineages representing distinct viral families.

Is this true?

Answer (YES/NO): NO